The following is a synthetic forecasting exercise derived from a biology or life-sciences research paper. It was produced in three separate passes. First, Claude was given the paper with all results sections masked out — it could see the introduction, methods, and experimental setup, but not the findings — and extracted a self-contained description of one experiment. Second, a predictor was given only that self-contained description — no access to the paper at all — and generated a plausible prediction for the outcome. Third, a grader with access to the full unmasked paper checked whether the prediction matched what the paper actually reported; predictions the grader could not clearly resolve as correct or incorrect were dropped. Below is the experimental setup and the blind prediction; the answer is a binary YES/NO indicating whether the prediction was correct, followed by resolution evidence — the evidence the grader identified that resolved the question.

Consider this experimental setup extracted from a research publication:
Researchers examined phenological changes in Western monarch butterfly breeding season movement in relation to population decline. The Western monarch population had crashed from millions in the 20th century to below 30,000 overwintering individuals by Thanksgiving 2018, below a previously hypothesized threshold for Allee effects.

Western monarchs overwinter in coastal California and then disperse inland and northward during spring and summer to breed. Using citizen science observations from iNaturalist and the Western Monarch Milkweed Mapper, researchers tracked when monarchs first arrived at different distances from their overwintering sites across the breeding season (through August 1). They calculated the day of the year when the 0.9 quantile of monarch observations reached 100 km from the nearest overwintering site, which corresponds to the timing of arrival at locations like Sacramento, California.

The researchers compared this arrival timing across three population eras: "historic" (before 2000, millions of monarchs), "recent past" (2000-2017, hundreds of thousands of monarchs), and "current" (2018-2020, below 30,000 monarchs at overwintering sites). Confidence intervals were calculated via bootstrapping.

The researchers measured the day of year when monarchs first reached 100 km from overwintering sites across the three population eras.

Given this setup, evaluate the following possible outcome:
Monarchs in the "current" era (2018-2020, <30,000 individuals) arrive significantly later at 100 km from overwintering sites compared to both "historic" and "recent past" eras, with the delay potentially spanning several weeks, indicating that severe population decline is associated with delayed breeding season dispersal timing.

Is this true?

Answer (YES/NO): YES